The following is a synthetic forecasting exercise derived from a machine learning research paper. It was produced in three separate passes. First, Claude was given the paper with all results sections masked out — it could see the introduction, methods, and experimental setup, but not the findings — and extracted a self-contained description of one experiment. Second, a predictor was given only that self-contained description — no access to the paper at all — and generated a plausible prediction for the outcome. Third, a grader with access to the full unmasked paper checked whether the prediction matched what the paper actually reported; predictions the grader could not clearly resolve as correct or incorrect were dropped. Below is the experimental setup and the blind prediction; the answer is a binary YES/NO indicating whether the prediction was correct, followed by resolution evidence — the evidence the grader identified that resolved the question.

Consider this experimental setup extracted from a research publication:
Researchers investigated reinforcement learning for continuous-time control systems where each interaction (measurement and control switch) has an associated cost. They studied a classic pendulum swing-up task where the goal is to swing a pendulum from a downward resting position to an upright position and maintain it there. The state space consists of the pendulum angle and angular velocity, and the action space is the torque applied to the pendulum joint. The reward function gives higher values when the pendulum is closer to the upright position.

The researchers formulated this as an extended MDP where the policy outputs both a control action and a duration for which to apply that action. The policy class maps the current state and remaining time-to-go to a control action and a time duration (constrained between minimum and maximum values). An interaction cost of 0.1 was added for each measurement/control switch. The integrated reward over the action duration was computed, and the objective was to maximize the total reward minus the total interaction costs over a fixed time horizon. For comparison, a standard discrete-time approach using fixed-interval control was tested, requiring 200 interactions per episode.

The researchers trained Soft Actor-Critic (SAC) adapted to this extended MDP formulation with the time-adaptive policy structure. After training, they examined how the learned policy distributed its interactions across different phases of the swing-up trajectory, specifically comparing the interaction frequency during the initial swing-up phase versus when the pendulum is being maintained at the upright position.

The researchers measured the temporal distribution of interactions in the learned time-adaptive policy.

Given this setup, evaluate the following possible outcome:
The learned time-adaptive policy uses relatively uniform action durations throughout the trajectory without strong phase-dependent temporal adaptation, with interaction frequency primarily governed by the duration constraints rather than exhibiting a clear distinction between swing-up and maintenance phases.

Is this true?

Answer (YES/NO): NO